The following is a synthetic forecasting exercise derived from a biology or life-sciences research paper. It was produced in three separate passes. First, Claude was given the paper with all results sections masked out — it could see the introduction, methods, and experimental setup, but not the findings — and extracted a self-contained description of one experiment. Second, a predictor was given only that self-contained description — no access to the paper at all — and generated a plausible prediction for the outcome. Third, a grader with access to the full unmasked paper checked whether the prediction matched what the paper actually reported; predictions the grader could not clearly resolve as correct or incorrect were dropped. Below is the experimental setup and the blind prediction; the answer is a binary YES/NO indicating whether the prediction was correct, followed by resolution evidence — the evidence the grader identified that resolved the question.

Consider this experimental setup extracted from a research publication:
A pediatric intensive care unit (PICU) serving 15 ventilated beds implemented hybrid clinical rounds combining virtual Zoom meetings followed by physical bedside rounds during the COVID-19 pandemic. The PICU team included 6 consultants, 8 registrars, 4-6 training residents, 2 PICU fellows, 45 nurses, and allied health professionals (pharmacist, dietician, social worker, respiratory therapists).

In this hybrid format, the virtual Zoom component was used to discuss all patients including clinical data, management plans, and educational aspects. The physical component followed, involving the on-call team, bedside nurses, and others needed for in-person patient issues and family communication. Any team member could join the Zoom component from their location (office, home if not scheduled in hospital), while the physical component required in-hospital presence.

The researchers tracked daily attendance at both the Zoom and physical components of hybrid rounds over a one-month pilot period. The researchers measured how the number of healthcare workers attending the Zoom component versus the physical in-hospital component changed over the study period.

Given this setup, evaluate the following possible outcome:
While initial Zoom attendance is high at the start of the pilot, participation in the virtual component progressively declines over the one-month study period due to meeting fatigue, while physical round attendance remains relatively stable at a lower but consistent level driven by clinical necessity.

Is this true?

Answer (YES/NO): NO